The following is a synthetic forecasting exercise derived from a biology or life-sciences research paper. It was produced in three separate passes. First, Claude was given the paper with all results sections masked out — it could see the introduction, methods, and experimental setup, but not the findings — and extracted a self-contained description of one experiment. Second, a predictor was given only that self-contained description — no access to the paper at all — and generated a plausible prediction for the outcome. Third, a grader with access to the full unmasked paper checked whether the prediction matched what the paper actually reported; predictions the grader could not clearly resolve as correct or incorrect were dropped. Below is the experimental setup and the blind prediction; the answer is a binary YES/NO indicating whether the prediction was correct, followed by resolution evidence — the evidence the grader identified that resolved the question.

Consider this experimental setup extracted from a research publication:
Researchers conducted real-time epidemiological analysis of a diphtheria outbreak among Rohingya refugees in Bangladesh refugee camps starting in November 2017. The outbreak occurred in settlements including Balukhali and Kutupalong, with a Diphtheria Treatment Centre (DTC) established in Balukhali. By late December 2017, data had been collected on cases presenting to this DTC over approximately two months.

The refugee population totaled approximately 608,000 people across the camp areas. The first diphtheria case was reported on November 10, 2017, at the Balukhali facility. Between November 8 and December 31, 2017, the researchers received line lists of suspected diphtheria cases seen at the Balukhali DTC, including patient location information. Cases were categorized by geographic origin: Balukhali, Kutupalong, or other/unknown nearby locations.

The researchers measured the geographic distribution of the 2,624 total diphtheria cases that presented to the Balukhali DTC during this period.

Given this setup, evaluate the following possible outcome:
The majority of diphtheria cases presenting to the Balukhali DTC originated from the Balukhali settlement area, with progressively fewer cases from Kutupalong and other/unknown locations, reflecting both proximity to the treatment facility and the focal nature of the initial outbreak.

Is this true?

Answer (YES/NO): YES